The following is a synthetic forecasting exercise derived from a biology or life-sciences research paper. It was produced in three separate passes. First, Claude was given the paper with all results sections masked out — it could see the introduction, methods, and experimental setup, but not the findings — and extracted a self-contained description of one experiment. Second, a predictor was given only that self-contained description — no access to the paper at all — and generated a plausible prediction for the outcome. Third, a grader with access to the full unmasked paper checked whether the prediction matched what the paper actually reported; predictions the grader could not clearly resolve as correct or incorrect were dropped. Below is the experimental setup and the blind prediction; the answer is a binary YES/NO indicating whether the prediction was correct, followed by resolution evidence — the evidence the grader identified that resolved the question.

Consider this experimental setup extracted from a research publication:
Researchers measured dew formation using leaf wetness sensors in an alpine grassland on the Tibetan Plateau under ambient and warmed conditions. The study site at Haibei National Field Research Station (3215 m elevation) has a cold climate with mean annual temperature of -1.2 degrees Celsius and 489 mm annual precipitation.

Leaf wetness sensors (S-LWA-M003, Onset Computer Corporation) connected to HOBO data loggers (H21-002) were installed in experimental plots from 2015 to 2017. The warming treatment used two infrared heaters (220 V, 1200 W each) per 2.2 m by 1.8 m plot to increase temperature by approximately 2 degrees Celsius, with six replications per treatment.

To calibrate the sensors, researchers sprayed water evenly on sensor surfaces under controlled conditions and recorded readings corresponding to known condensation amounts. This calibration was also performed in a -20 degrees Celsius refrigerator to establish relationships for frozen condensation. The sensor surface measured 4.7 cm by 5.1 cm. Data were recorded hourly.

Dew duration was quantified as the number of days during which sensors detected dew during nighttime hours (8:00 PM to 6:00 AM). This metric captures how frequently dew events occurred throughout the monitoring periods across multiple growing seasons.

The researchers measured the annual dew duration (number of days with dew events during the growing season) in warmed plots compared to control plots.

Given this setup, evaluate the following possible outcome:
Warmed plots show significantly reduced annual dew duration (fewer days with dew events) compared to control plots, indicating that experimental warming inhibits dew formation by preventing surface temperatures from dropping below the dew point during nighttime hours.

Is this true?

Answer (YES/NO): YES